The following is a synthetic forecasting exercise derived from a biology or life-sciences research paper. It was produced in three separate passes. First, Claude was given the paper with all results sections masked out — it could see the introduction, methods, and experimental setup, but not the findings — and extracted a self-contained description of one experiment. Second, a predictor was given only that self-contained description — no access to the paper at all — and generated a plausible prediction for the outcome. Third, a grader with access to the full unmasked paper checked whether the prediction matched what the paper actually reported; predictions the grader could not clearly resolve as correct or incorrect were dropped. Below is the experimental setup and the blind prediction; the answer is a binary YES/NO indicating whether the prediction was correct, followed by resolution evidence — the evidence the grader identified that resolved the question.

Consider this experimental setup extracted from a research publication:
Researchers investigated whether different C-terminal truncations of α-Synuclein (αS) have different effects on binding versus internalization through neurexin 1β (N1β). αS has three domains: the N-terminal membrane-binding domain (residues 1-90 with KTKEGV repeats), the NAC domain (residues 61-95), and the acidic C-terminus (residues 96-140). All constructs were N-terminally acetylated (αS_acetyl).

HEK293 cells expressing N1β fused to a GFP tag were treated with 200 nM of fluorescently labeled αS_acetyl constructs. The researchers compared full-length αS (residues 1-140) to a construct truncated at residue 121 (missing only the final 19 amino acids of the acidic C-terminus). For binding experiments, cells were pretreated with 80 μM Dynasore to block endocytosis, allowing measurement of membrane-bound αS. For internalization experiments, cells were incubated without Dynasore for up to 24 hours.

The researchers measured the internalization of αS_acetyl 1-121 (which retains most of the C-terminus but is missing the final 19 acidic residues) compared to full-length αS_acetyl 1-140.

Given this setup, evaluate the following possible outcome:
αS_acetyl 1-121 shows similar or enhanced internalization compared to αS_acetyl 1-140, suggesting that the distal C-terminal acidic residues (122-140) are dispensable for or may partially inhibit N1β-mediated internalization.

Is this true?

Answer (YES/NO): YES